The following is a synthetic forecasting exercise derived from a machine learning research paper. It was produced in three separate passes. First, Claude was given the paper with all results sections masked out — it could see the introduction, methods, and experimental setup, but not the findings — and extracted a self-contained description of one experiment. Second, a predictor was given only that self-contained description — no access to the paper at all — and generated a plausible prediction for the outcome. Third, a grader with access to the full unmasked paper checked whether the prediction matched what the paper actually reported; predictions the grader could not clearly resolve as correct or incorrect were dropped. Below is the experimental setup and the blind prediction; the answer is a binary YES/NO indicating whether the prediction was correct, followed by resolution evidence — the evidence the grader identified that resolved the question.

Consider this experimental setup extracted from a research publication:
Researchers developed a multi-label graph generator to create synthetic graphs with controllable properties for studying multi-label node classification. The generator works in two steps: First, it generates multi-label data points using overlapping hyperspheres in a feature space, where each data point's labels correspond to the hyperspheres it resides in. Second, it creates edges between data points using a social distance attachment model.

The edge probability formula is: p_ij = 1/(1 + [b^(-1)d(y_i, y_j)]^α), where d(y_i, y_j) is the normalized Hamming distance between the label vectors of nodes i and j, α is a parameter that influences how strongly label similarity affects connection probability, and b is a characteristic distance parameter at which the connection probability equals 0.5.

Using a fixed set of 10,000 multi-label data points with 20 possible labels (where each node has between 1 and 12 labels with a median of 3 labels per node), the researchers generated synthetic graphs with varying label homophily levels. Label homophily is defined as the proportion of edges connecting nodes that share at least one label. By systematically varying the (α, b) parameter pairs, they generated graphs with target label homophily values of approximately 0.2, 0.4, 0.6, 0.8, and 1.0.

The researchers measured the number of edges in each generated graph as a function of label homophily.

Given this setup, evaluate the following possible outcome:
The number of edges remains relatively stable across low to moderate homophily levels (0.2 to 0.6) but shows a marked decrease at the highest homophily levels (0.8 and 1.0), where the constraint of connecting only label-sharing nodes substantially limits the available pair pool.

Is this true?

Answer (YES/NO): NO